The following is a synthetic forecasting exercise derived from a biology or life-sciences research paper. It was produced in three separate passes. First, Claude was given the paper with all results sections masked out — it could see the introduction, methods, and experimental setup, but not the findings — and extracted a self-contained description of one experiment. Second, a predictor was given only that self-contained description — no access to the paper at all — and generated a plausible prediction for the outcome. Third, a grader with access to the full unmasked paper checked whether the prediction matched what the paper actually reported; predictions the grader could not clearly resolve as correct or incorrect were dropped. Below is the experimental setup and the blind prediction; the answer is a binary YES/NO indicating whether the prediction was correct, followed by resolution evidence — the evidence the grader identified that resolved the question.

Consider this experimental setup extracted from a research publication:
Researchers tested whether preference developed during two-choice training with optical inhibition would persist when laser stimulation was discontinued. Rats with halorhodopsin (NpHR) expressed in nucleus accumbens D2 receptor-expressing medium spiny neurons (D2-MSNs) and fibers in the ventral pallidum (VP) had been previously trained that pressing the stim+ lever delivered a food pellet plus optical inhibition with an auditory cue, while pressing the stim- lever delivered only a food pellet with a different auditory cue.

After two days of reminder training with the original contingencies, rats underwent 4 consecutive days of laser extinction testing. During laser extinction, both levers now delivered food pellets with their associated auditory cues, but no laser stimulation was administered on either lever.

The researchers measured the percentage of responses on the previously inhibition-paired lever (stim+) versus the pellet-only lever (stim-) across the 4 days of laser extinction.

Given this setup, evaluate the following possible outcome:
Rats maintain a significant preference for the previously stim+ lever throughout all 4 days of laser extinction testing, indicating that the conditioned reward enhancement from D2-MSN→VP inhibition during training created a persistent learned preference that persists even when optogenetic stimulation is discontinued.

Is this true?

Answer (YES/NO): NO